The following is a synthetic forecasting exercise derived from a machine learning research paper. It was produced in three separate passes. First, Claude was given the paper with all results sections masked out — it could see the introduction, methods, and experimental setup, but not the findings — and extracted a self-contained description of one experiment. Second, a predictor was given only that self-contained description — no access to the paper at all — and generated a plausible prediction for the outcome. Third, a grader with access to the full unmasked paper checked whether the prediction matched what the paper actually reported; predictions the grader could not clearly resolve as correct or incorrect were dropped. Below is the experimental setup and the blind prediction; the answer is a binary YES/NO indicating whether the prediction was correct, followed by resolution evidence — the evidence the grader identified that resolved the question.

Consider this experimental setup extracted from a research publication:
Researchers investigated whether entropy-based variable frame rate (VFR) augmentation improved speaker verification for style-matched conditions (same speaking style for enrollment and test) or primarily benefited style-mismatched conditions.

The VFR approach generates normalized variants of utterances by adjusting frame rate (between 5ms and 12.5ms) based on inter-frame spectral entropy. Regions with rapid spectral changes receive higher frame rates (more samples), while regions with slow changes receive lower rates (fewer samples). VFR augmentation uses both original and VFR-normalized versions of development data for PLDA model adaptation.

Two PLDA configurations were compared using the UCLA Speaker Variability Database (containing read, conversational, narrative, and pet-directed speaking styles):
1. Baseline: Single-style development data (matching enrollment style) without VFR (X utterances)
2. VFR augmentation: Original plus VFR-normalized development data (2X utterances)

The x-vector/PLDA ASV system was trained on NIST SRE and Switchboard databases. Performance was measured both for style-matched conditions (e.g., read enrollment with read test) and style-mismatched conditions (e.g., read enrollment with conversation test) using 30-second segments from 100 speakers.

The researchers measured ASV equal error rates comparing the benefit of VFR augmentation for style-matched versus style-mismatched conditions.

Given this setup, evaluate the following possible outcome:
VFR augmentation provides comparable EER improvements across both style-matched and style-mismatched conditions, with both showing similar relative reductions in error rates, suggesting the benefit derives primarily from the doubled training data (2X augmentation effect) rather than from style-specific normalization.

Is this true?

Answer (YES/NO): NO